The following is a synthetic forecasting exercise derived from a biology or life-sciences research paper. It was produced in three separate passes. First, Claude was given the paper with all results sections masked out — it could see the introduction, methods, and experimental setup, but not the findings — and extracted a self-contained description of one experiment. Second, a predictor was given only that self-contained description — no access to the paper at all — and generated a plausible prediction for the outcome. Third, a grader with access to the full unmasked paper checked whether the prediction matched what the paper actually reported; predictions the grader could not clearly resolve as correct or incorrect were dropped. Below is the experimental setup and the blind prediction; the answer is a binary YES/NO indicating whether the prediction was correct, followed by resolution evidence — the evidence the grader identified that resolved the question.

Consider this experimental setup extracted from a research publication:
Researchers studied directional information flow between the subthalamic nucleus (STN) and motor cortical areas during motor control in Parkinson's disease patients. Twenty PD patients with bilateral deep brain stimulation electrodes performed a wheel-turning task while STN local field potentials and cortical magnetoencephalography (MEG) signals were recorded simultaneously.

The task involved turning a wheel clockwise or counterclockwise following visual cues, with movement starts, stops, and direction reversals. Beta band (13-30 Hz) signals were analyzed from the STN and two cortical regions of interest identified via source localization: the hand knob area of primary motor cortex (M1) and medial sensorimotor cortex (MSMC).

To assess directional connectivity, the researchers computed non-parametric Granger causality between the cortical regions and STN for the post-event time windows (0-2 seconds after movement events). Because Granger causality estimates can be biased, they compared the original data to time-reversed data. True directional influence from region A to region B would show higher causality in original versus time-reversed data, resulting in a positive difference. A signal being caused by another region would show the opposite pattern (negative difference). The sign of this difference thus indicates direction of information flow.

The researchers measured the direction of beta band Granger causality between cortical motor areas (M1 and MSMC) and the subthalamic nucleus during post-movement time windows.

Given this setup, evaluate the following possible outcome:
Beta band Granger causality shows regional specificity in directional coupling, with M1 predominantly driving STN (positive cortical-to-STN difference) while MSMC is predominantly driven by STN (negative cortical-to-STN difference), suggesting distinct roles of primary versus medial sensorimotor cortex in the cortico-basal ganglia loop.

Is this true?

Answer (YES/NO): NO